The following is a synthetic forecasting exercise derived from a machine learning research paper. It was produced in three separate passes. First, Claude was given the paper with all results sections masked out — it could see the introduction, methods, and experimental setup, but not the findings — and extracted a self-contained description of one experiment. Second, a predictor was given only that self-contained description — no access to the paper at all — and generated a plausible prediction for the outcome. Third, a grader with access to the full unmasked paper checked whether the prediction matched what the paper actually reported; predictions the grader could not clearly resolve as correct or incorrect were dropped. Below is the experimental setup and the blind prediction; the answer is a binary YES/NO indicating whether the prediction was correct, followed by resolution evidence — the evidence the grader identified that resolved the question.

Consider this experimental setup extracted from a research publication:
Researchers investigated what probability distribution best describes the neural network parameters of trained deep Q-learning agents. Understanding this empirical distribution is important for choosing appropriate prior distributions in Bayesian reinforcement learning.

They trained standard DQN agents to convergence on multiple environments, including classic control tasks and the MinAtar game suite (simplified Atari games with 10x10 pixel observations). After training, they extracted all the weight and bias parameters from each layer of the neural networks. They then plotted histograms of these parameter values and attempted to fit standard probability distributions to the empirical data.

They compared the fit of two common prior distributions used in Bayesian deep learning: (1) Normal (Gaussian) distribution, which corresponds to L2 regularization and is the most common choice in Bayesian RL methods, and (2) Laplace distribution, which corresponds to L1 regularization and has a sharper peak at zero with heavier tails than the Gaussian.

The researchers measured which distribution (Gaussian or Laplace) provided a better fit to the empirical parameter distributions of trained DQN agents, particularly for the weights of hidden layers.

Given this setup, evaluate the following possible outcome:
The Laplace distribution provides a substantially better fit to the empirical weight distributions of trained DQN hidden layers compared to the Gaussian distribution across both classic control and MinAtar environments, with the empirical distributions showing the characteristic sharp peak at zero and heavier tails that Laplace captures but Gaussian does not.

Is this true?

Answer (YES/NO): NO